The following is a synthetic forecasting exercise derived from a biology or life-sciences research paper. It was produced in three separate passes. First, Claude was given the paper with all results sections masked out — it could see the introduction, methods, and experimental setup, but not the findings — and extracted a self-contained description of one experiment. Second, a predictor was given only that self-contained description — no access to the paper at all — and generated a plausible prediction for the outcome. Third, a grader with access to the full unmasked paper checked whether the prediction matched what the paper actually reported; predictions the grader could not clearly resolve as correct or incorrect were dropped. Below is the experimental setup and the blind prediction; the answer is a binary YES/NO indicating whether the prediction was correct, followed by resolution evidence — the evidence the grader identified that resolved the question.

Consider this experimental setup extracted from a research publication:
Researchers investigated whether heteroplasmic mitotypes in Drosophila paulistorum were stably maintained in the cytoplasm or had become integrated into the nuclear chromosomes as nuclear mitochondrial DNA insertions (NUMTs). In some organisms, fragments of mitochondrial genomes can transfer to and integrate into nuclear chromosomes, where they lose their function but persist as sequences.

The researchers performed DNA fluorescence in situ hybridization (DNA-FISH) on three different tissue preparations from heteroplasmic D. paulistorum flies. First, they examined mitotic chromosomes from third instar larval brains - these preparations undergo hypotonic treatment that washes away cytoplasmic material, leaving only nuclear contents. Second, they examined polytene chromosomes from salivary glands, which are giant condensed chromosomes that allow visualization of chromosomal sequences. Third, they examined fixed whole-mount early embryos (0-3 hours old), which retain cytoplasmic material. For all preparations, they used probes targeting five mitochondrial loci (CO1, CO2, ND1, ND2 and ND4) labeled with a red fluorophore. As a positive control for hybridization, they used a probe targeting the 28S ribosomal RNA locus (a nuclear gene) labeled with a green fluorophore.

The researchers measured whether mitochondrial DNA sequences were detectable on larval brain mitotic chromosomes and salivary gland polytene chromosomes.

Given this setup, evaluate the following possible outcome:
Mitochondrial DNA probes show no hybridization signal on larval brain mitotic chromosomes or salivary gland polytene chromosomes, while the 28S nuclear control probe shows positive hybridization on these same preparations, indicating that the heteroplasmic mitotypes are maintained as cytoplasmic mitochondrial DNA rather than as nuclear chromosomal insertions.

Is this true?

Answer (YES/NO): YES